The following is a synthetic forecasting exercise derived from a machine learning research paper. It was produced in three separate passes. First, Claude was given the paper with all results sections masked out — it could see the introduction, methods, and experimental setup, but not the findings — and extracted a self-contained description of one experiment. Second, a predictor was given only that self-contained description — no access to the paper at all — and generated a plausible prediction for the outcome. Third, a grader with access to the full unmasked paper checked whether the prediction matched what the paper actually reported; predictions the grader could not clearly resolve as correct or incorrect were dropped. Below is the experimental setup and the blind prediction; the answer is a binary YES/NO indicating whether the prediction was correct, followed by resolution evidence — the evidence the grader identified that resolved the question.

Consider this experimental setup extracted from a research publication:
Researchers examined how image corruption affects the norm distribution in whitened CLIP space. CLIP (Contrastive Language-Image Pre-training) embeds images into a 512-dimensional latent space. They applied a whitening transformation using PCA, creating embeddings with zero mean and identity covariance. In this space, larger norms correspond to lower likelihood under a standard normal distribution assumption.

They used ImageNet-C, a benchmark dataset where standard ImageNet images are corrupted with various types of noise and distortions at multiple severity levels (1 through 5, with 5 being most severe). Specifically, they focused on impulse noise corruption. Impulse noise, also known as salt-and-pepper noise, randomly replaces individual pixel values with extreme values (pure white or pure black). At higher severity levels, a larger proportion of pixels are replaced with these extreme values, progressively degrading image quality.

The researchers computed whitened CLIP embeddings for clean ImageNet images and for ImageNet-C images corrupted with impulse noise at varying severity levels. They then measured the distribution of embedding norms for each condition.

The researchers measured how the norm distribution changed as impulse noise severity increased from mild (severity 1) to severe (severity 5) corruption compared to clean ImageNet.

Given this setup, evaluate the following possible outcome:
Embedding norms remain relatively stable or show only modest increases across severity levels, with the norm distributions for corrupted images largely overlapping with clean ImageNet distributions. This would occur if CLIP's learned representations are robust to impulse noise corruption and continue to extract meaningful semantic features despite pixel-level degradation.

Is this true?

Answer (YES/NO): NO